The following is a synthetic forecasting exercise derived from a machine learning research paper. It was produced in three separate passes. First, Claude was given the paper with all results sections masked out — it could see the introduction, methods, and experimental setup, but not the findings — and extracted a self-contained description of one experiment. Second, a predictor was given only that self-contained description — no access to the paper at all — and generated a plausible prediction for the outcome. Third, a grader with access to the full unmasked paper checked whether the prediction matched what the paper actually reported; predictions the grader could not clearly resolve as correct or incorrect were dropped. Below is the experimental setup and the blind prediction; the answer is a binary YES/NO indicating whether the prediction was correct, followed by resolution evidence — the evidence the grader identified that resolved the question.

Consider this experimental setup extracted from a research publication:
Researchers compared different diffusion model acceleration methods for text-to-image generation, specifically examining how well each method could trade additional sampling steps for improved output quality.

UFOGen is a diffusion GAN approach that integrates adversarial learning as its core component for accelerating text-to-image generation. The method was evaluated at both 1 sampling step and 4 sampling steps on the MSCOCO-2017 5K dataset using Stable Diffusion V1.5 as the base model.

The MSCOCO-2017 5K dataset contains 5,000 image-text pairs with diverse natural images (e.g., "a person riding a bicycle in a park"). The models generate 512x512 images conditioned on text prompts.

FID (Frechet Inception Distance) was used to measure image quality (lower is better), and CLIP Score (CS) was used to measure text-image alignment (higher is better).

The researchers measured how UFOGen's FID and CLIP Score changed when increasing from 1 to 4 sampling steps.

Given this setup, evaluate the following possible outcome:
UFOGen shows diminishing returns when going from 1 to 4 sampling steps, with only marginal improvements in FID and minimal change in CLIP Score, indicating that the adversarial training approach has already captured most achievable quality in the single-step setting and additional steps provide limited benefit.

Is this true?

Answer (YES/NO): YES